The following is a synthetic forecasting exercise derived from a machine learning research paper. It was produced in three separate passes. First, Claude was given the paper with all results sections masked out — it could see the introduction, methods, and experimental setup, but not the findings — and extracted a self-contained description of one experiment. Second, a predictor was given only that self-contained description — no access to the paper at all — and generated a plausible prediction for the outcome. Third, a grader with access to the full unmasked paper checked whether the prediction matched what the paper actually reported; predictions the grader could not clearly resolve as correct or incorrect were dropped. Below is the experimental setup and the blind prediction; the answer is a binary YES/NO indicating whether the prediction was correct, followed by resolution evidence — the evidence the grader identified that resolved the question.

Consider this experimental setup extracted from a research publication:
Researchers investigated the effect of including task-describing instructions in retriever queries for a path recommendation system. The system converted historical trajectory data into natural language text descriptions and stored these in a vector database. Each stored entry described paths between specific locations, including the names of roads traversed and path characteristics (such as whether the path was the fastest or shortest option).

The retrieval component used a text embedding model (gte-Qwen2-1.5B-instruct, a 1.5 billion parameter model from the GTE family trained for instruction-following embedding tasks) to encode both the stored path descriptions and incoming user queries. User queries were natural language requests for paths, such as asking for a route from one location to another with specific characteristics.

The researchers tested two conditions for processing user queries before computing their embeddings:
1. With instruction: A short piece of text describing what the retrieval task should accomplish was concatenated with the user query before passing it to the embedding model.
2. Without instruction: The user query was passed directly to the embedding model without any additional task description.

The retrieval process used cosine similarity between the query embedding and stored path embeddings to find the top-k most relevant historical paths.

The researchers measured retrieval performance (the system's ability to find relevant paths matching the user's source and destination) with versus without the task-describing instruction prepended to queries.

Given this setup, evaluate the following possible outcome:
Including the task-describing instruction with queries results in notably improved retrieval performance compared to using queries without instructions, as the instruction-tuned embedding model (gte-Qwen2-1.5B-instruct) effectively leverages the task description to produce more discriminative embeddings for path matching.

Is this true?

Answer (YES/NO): YES